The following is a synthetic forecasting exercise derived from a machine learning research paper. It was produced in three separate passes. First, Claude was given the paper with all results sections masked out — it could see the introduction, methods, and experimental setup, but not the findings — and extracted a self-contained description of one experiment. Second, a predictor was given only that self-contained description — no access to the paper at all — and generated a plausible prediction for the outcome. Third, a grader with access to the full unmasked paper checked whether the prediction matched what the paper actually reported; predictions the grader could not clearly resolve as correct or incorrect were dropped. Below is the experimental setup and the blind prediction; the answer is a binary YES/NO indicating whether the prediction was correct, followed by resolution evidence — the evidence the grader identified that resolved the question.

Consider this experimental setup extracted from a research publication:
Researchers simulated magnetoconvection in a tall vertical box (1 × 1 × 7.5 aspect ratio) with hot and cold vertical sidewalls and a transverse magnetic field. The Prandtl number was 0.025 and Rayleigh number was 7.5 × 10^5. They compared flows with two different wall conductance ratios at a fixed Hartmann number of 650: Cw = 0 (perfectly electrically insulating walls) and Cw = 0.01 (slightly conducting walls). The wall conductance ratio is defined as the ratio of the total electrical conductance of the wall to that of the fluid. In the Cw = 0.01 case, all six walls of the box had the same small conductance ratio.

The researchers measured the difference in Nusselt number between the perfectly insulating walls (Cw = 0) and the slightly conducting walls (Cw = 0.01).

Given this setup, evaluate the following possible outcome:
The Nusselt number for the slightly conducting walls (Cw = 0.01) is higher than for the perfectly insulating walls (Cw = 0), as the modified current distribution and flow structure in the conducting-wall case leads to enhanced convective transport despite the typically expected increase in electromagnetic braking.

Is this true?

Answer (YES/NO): NO